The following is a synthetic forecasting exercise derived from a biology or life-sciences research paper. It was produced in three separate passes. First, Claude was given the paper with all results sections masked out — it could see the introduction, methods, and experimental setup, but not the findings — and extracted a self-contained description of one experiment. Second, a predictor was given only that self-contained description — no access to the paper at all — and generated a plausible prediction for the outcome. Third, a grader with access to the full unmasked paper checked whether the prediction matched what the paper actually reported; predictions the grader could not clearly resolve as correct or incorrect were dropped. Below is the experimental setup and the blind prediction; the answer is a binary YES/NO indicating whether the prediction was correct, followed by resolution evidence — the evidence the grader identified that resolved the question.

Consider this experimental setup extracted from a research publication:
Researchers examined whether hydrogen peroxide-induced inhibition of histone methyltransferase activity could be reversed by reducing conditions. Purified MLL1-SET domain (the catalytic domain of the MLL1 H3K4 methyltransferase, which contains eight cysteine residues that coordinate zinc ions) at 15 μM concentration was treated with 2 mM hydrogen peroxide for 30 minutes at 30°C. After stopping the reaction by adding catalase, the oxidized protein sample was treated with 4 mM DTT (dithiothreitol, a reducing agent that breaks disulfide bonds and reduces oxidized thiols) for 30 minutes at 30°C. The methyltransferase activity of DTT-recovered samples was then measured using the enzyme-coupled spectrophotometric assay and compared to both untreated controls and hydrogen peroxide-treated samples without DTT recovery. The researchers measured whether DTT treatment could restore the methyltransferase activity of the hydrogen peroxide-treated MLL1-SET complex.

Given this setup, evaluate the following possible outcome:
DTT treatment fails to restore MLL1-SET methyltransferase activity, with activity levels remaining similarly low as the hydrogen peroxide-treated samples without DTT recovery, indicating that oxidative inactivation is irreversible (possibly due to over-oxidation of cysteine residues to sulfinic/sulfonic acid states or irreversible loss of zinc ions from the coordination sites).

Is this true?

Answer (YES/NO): NO